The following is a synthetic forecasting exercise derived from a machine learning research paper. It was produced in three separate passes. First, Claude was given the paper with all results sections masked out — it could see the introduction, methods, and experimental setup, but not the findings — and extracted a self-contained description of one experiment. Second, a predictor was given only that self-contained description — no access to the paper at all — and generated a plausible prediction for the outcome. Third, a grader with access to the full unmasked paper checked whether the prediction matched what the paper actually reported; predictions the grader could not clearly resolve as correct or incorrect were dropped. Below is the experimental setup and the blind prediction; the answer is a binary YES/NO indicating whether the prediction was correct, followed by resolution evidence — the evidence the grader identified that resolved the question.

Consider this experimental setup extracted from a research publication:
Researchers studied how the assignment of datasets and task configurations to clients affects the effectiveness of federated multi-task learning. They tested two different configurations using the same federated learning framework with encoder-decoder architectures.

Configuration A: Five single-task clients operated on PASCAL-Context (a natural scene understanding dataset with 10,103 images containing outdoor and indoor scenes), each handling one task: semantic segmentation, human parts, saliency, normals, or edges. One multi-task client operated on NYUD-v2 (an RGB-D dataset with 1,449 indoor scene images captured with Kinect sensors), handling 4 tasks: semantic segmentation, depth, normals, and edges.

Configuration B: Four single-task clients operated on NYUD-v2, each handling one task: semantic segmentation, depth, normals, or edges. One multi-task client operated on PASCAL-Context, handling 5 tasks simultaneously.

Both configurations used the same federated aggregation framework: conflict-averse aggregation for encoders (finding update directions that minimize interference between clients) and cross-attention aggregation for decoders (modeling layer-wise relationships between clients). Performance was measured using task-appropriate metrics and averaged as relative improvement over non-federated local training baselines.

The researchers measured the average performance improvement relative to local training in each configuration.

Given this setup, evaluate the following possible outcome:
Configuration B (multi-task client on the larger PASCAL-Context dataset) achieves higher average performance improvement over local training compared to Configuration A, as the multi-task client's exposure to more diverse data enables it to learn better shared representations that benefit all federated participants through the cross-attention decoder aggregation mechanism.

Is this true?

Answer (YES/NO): NO